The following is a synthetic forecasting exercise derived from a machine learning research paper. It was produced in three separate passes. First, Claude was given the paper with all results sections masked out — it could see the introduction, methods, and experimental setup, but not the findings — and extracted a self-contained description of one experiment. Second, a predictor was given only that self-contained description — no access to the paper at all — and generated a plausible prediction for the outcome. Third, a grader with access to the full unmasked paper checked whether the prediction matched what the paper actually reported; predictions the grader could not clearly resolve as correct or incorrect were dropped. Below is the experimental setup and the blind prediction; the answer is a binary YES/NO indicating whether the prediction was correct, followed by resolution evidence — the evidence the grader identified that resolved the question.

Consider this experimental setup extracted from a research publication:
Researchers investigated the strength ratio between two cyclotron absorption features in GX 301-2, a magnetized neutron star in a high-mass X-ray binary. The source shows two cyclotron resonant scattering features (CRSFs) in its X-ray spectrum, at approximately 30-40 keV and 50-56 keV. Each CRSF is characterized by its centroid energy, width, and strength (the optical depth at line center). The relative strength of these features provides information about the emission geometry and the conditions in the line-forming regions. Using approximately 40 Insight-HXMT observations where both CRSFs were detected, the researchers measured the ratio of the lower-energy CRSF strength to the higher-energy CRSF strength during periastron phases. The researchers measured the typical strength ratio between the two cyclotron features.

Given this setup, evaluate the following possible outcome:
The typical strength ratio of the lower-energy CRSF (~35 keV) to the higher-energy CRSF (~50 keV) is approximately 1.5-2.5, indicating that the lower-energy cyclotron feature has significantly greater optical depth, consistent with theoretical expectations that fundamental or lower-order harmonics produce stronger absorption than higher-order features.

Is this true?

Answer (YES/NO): NO